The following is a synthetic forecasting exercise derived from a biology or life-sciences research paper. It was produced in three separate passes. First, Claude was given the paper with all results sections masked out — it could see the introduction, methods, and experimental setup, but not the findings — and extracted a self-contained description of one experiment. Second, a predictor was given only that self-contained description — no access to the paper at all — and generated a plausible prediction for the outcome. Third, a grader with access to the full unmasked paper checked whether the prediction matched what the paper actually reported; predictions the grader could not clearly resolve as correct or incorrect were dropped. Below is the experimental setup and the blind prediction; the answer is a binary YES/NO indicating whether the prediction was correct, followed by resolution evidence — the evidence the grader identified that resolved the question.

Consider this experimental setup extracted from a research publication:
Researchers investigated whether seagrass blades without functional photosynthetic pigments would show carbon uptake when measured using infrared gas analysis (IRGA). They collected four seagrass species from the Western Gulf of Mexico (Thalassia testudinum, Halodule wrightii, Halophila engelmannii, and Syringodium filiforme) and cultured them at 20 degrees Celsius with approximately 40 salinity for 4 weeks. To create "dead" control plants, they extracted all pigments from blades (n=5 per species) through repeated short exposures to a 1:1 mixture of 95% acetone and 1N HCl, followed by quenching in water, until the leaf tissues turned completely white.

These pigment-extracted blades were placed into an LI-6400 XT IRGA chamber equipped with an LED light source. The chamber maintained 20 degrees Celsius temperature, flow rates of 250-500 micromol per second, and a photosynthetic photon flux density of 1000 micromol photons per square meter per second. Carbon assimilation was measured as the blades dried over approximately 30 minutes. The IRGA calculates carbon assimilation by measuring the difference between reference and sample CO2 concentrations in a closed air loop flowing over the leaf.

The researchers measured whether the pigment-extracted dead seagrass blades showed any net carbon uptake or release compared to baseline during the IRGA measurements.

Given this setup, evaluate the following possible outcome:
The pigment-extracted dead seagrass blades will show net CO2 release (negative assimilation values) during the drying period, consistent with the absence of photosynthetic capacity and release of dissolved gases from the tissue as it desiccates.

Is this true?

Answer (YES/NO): NO